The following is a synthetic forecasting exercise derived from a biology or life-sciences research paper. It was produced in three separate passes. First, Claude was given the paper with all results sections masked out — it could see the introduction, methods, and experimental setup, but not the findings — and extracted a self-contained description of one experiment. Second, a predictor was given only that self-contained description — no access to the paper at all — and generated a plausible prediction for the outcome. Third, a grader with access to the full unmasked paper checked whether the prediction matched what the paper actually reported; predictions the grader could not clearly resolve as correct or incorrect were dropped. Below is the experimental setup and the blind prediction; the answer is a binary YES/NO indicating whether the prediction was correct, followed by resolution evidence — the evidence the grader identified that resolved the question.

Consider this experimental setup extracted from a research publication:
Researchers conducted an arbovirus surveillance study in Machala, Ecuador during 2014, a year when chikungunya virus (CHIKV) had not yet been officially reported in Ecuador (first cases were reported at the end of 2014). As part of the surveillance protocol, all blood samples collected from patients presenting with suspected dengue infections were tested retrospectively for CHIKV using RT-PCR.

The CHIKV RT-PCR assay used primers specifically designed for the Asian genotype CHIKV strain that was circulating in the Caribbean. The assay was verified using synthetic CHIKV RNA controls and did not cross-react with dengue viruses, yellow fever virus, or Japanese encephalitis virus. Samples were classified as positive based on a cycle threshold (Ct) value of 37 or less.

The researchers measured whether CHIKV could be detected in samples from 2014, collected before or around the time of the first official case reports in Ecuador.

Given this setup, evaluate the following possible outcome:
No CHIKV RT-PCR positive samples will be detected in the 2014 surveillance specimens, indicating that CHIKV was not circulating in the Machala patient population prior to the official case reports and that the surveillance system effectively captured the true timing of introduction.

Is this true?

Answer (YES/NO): YES